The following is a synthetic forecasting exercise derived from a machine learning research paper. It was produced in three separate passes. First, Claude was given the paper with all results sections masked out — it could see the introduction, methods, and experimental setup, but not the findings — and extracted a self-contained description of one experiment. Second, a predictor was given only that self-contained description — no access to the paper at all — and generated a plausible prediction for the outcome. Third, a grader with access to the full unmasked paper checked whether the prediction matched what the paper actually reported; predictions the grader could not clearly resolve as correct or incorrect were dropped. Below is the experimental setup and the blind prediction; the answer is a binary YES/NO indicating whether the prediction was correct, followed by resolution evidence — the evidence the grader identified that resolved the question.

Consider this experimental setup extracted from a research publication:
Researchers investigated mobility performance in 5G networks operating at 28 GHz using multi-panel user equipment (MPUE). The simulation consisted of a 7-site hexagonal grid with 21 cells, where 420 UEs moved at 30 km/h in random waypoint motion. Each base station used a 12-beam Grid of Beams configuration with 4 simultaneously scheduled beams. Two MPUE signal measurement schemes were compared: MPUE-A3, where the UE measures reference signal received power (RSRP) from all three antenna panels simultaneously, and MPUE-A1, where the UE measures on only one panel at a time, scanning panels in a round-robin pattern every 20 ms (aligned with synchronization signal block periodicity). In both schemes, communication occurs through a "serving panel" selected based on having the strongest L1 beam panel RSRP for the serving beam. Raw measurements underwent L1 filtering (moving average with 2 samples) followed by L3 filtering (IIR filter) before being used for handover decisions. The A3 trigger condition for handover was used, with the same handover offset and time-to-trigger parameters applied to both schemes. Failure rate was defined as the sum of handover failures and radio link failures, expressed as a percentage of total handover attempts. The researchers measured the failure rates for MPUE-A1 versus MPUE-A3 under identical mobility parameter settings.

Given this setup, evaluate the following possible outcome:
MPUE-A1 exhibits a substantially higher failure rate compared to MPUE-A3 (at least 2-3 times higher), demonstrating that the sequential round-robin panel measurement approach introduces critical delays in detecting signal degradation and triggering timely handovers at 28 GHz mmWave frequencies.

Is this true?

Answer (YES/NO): NO